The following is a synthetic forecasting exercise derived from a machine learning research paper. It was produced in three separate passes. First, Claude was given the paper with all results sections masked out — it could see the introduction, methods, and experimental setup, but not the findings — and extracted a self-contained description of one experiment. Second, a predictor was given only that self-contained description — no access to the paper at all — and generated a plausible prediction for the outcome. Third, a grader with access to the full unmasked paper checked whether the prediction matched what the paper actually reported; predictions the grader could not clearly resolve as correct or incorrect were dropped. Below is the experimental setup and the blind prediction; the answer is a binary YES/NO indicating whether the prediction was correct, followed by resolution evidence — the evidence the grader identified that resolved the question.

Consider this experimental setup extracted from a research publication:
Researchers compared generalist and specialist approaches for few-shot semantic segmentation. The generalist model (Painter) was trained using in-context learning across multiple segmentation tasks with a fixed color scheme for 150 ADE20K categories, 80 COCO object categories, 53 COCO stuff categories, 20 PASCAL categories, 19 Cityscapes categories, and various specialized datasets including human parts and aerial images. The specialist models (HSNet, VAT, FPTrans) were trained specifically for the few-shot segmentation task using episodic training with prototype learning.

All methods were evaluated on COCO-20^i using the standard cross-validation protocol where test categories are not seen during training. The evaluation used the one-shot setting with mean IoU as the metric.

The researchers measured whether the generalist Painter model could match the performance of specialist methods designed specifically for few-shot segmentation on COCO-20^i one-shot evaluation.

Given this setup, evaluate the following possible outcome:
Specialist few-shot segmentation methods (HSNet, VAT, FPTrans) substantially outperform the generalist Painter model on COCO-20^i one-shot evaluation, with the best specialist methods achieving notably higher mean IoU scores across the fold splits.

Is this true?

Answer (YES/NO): YES